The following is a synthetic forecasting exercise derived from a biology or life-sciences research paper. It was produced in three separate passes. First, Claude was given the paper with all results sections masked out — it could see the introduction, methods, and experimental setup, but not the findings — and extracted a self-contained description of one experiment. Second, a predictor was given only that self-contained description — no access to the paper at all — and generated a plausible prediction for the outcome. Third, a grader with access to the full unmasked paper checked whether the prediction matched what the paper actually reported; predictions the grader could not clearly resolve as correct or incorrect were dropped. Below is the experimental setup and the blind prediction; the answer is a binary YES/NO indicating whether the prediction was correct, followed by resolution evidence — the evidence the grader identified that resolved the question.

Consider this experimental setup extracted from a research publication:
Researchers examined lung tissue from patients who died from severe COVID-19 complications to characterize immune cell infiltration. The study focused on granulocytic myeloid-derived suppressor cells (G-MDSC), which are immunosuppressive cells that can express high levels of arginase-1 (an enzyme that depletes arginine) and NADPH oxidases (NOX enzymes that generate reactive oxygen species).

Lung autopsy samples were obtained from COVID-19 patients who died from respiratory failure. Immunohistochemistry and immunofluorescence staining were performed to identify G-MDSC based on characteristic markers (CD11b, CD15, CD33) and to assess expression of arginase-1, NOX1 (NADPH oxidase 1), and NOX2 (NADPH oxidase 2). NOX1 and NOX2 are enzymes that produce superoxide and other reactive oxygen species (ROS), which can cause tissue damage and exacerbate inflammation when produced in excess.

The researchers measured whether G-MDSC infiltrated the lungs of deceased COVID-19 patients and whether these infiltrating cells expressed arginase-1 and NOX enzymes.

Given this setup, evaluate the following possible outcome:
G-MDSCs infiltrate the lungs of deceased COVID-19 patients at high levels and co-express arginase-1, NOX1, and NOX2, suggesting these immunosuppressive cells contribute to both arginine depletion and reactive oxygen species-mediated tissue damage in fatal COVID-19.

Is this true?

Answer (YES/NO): YES